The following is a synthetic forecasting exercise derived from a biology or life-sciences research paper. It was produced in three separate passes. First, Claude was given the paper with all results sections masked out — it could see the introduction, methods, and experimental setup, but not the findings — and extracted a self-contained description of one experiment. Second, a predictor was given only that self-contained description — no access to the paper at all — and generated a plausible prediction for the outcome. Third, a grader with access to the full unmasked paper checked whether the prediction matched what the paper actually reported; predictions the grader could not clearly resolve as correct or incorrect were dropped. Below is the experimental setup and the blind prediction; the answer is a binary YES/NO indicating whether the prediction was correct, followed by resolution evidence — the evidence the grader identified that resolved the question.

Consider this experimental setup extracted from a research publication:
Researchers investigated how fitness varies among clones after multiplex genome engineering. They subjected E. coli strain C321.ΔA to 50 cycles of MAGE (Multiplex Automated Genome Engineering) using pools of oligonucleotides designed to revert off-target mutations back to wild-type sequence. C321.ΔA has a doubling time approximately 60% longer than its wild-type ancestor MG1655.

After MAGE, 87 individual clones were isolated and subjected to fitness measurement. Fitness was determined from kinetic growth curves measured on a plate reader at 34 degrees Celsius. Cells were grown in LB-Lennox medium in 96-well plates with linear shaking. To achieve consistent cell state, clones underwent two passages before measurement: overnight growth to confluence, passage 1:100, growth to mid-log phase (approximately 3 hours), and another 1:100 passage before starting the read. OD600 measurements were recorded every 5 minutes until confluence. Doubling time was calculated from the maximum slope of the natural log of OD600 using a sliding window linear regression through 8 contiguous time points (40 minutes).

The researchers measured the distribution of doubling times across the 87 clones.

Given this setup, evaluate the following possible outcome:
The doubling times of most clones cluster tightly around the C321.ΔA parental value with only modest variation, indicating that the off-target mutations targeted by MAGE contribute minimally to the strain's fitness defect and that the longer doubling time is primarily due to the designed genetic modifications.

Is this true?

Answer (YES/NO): NO